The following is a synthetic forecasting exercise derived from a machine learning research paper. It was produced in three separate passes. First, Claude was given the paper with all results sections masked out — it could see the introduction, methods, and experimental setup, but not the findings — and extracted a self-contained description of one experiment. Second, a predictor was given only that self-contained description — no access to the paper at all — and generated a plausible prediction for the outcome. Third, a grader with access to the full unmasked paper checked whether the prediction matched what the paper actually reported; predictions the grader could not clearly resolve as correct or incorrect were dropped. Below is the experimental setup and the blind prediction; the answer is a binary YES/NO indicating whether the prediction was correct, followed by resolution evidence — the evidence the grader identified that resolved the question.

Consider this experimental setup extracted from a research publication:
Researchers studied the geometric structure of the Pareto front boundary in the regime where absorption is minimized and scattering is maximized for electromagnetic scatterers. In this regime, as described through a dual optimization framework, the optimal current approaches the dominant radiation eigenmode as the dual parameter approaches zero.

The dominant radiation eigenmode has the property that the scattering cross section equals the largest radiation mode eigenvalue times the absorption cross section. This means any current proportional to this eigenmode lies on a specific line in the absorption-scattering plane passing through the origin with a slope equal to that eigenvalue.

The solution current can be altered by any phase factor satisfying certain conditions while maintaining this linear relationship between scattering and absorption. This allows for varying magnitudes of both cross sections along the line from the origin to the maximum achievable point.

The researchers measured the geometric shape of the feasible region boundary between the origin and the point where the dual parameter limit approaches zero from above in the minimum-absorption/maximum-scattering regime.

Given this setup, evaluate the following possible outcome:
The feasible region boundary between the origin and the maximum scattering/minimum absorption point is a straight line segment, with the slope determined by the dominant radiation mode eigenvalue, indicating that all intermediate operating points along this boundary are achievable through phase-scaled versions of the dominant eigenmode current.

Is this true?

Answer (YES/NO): YES